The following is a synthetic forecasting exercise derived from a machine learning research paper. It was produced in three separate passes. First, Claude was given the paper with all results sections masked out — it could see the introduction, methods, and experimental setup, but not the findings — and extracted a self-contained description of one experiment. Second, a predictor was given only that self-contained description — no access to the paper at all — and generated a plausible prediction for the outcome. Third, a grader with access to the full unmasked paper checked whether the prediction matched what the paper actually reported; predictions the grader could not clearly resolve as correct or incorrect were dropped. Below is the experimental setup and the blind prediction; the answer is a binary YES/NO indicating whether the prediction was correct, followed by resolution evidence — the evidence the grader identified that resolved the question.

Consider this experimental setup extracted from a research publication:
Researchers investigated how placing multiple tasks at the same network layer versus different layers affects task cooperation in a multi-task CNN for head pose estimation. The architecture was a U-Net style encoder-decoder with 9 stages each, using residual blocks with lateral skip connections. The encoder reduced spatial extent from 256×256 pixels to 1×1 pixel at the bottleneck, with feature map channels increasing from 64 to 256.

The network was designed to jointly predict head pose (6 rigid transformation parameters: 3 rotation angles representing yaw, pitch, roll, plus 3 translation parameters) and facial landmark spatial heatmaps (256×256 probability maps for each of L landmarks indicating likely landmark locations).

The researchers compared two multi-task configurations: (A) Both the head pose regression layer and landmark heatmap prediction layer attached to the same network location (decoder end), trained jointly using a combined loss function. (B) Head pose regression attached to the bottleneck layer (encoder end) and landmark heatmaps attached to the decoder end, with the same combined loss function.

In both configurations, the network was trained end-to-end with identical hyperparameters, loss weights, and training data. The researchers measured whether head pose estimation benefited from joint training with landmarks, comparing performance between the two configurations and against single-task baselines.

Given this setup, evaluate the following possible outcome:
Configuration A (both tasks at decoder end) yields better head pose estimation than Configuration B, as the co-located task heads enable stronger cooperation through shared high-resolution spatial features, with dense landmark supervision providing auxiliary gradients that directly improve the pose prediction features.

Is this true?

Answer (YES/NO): NO